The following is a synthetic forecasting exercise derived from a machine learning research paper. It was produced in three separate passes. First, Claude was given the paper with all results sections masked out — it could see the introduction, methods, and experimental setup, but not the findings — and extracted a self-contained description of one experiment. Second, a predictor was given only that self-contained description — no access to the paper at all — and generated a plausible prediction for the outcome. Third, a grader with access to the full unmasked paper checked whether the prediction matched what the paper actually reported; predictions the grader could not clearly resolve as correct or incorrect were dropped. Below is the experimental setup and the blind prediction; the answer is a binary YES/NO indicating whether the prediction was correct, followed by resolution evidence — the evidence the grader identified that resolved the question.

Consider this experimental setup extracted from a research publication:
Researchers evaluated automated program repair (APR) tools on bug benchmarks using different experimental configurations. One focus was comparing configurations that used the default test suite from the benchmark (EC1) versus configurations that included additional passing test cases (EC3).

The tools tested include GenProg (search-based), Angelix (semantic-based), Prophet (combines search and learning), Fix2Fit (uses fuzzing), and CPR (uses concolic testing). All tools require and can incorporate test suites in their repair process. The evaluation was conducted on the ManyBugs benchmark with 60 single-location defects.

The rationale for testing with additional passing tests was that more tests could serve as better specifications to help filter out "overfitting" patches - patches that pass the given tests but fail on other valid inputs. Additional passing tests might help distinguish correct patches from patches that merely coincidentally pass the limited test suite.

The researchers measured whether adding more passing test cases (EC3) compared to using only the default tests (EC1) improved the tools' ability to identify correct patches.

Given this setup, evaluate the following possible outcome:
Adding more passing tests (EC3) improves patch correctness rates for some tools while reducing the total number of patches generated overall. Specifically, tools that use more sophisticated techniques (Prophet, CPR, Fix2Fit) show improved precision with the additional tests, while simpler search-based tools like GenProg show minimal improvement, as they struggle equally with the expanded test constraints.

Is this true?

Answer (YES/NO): NO